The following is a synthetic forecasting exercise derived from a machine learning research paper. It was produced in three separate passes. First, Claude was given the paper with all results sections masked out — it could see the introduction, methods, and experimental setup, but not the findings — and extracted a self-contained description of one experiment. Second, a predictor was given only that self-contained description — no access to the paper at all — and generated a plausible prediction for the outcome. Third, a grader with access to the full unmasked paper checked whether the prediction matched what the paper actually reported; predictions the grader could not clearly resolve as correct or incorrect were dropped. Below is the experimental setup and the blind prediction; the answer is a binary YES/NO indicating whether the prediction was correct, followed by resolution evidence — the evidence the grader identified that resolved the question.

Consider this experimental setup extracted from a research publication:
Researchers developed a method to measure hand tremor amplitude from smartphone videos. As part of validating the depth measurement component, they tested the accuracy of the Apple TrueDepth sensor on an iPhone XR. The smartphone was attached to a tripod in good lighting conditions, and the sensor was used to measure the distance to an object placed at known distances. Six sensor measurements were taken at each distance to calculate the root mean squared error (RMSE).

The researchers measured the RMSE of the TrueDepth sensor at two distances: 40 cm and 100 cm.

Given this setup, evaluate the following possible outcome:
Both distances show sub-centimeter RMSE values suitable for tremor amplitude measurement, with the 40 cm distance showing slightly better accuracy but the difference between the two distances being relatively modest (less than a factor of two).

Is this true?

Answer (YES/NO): NO